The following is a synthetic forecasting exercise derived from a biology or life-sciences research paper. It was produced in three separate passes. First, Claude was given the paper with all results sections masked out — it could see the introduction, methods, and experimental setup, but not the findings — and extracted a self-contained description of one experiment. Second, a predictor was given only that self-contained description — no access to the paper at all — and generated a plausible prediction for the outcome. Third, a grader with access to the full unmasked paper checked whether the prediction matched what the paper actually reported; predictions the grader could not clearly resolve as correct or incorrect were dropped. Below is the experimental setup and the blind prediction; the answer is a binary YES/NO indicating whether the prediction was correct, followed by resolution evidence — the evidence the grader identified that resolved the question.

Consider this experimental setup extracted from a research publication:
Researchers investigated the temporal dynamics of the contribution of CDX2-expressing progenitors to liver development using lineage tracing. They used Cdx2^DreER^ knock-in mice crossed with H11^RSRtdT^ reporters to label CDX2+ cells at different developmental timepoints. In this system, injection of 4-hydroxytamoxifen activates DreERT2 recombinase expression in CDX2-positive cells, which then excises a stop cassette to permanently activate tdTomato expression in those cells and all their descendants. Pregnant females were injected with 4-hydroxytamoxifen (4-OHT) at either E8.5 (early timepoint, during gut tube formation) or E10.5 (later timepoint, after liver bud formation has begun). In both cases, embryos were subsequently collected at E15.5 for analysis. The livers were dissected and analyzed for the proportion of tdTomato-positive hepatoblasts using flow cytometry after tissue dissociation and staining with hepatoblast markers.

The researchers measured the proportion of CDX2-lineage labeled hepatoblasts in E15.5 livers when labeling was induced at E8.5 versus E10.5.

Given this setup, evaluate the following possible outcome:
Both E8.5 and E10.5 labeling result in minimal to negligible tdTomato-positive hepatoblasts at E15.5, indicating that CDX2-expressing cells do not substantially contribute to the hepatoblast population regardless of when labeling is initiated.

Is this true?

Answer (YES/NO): NO